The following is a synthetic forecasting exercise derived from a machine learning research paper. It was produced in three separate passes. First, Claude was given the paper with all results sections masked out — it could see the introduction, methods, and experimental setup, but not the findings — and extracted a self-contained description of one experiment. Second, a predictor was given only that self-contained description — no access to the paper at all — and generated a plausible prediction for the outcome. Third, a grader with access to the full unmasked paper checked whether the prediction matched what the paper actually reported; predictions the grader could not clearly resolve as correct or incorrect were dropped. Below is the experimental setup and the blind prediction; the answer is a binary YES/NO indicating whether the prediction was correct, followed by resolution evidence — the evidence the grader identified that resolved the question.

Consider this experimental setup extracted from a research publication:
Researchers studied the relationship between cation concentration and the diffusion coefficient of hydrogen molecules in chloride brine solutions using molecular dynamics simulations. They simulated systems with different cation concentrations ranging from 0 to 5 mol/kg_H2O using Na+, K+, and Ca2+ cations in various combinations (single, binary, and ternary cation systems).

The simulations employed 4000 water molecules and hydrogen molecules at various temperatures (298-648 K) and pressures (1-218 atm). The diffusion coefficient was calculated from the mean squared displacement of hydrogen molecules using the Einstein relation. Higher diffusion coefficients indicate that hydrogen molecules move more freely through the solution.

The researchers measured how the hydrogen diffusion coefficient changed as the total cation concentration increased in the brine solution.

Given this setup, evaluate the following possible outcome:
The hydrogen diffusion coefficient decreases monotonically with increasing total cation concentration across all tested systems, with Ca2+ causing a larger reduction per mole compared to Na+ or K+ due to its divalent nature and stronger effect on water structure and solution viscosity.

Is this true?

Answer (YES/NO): NO